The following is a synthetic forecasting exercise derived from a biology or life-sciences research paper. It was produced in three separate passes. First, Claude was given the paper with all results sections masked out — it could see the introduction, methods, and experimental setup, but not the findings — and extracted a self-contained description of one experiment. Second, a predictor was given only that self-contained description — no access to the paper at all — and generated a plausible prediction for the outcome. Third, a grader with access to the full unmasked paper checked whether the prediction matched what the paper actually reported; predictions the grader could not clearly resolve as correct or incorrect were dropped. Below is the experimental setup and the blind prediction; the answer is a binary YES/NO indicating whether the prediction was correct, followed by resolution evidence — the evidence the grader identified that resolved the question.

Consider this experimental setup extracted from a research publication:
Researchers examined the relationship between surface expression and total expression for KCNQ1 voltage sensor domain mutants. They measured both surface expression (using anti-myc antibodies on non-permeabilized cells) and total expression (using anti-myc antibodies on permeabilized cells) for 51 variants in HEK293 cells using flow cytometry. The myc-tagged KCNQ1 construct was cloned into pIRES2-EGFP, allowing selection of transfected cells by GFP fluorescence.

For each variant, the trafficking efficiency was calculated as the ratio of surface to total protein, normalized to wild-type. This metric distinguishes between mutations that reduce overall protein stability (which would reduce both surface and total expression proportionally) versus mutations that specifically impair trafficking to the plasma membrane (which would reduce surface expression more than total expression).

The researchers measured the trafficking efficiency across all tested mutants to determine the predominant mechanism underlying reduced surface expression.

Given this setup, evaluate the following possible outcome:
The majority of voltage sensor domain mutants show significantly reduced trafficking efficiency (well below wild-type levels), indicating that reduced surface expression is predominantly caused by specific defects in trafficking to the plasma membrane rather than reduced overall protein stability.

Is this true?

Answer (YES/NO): NO